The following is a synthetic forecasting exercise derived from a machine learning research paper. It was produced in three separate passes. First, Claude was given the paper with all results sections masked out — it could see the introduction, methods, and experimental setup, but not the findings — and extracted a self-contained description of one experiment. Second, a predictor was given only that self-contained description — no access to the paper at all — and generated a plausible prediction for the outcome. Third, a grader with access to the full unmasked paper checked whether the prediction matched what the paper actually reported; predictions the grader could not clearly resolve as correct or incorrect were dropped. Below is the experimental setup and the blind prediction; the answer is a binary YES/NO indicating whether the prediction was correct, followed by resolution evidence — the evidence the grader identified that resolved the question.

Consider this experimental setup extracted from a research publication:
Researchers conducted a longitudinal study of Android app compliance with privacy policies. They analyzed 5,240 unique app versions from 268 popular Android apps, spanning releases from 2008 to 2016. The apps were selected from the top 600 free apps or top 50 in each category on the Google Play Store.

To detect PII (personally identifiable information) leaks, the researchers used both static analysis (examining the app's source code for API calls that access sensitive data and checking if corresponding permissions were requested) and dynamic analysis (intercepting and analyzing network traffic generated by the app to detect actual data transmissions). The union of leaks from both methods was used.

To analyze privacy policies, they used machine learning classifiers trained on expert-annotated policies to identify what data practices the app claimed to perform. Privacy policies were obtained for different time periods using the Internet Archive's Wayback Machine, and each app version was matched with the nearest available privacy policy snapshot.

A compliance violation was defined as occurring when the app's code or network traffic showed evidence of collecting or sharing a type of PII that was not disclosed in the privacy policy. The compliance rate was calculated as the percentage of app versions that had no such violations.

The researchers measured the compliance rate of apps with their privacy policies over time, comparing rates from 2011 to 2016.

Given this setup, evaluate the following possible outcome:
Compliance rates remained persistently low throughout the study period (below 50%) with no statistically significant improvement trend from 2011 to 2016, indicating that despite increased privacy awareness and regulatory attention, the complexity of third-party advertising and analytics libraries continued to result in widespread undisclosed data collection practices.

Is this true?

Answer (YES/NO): NO